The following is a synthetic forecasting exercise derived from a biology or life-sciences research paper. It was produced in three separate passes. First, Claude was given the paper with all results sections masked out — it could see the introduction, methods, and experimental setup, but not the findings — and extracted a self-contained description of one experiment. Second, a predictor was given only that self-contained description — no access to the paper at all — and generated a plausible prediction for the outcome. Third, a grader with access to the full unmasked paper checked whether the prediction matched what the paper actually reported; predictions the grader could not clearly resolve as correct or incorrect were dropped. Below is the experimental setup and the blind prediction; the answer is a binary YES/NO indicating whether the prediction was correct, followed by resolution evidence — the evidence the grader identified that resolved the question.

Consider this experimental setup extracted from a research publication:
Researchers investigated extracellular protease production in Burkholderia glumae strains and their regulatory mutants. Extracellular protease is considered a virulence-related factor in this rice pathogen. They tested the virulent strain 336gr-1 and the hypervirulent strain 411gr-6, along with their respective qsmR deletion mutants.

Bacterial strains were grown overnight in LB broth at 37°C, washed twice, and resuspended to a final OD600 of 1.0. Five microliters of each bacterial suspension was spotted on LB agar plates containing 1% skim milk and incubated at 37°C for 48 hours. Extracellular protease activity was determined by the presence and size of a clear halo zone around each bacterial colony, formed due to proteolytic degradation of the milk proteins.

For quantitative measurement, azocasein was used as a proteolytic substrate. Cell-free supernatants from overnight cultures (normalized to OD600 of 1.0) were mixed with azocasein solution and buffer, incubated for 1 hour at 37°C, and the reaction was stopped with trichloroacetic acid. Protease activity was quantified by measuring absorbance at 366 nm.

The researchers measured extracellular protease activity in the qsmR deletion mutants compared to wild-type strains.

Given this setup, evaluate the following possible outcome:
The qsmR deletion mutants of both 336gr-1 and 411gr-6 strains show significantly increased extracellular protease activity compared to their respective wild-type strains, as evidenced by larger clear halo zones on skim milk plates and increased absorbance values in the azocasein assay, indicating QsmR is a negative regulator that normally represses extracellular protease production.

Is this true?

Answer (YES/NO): NO